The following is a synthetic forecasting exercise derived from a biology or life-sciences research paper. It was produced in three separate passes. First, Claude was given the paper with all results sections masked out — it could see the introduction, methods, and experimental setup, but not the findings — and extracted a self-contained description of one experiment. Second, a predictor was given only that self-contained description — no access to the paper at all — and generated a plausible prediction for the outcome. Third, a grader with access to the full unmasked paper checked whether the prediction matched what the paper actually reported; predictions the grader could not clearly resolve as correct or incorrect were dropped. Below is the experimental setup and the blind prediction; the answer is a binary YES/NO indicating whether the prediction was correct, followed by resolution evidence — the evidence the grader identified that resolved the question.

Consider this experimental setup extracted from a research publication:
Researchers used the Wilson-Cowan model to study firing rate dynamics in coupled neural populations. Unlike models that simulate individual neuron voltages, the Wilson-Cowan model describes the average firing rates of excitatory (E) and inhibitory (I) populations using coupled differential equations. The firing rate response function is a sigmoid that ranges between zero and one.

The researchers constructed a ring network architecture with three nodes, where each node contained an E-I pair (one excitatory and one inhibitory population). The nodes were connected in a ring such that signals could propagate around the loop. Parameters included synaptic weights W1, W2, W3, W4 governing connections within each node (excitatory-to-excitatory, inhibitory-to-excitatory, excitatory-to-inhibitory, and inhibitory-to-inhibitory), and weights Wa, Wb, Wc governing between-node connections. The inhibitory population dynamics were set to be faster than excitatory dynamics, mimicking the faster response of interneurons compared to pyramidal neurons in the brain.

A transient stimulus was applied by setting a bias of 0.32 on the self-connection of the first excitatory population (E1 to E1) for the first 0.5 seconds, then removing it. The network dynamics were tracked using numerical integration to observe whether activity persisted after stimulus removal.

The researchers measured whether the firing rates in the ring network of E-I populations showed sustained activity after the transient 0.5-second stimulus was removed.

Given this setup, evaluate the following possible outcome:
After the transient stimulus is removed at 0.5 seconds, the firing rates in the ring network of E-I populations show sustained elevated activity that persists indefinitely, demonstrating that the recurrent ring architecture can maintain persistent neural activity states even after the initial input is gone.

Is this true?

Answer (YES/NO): YES